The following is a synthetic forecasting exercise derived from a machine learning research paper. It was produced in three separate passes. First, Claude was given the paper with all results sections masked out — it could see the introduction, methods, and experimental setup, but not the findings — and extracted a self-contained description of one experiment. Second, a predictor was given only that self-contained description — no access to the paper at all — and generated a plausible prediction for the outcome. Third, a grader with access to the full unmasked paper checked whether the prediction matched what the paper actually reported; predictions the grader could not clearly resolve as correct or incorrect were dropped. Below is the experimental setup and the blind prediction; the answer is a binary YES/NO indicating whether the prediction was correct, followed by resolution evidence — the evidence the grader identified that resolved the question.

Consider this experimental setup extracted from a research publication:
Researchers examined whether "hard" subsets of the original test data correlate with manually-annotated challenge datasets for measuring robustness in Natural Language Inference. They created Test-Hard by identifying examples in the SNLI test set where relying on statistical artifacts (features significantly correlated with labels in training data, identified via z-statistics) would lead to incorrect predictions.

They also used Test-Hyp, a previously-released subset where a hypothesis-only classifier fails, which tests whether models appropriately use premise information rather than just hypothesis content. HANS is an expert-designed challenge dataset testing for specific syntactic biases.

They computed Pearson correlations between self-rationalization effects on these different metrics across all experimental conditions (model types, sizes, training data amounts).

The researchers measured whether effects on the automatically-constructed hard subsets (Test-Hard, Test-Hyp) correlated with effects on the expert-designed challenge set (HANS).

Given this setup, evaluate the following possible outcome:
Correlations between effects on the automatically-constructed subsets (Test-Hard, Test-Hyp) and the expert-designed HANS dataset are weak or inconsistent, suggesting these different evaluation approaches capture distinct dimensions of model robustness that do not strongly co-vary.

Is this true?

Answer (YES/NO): NO